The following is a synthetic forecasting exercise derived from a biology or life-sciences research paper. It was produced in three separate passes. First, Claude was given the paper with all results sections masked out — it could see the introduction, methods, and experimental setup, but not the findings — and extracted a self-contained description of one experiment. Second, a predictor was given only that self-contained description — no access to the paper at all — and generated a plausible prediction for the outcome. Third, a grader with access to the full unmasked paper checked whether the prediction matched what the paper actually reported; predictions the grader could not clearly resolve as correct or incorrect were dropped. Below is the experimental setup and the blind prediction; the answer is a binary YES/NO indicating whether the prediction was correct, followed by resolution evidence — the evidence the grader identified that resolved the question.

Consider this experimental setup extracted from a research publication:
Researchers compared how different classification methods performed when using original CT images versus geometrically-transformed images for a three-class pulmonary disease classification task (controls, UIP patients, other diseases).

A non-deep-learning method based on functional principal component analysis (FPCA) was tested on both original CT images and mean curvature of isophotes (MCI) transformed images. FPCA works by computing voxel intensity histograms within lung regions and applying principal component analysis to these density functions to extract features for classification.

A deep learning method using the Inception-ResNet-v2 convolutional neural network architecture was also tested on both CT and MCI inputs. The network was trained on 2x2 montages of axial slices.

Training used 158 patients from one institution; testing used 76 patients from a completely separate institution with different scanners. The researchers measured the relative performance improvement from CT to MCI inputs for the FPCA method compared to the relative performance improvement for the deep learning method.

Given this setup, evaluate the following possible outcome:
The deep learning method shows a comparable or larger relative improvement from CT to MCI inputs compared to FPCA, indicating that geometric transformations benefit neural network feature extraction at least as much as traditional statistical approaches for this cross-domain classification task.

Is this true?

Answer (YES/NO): NO